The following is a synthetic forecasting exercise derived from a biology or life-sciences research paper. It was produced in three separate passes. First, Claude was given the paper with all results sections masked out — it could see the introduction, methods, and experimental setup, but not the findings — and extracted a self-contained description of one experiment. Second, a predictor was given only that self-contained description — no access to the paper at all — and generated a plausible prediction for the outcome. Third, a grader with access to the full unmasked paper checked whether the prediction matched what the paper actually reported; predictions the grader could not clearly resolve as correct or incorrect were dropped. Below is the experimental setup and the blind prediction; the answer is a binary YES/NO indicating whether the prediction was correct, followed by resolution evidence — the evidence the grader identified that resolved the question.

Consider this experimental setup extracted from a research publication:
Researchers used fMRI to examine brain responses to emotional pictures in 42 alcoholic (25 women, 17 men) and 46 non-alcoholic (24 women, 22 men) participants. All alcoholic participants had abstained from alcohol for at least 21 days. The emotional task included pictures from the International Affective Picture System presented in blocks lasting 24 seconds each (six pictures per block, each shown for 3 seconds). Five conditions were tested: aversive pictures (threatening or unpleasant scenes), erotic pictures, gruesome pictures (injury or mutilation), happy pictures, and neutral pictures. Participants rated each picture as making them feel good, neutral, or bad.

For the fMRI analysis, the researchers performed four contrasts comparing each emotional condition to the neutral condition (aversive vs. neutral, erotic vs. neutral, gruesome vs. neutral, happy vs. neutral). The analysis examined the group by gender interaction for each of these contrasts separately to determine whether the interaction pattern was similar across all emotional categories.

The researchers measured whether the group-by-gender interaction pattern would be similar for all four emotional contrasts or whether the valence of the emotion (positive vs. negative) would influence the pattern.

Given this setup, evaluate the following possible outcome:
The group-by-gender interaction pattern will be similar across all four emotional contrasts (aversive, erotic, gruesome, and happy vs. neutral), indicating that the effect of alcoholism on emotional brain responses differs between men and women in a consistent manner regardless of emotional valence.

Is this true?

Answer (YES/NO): YES